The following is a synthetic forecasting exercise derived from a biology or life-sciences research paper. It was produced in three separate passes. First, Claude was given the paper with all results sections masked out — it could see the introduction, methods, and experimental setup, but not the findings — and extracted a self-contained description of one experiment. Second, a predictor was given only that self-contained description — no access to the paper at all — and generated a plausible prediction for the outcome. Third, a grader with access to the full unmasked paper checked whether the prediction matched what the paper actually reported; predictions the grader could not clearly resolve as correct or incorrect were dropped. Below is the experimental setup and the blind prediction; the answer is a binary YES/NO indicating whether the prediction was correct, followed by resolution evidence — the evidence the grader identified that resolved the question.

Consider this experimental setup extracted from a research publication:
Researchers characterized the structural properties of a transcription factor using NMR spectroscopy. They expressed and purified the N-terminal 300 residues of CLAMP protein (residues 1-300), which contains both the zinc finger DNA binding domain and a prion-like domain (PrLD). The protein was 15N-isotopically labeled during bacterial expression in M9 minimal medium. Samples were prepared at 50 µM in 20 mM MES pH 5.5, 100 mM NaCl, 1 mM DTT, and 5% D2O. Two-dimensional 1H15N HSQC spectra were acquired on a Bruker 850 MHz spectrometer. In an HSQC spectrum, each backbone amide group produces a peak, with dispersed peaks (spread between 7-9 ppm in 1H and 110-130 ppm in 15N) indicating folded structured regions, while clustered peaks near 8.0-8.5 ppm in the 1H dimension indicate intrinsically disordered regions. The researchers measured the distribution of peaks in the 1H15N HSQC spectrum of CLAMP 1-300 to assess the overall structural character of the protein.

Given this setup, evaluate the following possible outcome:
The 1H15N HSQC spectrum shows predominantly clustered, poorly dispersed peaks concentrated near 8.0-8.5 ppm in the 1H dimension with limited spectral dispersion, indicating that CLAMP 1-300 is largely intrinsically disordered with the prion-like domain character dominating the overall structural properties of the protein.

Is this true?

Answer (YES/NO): YES